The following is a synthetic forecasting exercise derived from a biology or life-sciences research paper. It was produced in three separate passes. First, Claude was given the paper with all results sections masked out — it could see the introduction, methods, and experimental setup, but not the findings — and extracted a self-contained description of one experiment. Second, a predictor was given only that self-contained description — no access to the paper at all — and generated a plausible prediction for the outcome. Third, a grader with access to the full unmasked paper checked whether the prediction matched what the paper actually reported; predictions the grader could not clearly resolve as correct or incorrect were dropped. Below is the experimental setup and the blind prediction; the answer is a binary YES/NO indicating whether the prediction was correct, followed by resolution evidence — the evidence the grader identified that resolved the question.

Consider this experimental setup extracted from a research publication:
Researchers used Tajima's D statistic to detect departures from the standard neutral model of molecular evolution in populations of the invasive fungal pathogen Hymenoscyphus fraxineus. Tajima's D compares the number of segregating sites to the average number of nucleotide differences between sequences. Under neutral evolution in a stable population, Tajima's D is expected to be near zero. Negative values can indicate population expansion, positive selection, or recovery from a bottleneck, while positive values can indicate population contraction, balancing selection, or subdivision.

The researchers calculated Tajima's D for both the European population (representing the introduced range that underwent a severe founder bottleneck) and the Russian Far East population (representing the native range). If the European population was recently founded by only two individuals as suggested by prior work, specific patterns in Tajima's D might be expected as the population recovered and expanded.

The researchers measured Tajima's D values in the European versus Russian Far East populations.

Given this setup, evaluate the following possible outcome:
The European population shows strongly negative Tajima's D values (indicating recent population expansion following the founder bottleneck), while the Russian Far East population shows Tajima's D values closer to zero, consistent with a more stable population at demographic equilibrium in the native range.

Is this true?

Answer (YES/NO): NO